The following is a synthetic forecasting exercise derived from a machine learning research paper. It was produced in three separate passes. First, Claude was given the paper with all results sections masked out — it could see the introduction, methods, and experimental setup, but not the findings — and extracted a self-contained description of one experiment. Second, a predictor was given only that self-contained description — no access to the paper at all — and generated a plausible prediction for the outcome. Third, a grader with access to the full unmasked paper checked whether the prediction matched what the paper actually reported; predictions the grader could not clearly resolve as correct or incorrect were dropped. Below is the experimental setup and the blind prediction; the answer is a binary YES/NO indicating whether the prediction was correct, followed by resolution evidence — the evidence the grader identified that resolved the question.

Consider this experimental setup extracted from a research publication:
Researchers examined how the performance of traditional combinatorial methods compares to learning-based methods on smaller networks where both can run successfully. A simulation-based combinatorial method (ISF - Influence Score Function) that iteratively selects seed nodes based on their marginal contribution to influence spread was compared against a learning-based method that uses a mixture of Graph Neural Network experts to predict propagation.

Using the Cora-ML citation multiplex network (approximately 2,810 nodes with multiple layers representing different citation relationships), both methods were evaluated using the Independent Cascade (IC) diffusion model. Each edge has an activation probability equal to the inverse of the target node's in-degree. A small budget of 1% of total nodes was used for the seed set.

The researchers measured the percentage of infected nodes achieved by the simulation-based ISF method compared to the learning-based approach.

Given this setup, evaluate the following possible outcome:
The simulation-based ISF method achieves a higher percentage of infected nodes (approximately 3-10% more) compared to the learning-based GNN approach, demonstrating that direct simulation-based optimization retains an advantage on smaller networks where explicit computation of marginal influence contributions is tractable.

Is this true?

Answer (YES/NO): NO